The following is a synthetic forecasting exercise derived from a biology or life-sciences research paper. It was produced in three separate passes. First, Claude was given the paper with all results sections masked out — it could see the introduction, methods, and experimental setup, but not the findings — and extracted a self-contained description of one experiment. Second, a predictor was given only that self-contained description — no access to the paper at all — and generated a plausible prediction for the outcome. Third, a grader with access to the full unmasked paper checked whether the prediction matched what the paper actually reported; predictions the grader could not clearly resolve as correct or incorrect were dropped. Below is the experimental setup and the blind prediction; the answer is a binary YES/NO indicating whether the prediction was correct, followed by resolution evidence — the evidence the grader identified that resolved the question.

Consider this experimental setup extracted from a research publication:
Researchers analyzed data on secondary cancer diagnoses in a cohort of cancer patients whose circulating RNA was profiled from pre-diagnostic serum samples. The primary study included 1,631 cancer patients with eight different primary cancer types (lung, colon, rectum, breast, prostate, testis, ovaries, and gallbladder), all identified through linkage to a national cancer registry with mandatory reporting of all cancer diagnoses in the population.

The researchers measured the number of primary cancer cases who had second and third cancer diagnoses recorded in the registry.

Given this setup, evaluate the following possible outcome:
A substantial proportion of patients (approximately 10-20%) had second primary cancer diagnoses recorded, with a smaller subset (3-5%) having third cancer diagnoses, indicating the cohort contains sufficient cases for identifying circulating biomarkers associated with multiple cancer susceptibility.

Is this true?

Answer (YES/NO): NO